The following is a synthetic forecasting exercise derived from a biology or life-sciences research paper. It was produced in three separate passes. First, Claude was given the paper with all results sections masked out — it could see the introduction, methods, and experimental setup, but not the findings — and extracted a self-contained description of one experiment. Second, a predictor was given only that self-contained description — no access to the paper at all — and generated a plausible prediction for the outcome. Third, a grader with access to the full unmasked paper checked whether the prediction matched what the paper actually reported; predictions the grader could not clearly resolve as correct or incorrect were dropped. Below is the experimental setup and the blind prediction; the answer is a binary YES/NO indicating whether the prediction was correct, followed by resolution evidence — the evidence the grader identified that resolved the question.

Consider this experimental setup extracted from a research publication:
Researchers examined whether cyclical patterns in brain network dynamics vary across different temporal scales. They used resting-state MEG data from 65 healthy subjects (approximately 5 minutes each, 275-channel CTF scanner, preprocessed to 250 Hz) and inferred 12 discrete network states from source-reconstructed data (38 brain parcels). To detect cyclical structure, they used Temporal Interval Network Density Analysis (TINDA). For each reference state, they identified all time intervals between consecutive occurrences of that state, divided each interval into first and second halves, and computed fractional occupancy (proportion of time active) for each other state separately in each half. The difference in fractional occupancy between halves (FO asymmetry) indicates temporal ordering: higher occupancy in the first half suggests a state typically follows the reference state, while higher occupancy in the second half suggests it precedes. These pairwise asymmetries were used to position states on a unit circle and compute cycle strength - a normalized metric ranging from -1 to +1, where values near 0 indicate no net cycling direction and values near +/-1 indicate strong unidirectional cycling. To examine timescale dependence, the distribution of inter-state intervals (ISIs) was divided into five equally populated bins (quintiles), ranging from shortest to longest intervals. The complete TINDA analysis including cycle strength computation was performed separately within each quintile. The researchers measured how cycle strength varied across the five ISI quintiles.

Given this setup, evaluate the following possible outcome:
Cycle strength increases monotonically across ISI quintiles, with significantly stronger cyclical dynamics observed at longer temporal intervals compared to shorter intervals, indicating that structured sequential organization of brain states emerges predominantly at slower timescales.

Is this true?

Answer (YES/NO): NO